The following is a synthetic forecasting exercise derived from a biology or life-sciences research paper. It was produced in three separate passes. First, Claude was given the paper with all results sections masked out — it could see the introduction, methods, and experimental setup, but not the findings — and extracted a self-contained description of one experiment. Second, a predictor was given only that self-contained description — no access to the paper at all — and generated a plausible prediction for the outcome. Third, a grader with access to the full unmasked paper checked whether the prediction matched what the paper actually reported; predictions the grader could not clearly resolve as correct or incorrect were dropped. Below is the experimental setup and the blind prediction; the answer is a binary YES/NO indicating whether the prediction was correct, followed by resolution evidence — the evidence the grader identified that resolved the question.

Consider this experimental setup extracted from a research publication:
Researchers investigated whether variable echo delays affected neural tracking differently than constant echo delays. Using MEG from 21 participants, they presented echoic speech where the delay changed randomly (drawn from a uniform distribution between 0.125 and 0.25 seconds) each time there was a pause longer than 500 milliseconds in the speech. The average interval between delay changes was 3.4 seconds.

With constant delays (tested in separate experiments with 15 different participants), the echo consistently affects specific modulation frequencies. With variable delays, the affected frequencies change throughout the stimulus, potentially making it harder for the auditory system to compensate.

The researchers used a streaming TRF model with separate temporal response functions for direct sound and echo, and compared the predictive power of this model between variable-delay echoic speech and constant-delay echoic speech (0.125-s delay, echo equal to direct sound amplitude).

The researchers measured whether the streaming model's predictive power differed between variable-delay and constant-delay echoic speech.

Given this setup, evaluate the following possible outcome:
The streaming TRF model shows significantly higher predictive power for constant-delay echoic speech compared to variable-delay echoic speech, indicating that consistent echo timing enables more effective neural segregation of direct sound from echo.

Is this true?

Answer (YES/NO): NO